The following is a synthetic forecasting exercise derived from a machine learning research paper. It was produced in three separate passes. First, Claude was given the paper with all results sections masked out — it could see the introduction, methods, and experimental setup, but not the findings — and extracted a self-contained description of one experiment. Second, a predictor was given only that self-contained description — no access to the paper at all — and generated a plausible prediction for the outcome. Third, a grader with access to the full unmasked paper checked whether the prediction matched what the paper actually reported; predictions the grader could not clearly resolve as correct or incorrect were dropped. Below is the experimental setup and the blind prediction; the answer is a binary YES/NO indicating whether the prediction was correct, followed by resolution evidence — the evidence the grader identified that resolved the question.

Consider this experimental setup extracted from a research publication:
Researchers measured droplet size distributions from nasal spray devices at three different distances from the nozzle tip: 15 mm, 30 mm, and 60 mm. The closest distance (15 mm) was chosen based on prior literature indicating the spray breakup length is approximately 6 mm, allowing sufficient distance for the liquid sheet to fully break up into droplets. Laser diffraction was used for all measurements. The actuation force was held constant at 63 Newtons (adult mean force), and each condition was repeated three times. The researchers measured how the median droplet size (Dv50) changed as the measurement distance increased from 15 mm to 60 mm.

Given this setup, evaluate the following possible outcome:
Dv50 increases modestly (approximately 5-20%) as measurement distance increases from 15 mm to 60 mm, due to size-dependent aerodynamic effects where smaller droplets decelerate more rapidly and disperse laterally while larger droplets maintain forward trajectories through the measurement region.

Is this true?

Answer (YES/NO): NO